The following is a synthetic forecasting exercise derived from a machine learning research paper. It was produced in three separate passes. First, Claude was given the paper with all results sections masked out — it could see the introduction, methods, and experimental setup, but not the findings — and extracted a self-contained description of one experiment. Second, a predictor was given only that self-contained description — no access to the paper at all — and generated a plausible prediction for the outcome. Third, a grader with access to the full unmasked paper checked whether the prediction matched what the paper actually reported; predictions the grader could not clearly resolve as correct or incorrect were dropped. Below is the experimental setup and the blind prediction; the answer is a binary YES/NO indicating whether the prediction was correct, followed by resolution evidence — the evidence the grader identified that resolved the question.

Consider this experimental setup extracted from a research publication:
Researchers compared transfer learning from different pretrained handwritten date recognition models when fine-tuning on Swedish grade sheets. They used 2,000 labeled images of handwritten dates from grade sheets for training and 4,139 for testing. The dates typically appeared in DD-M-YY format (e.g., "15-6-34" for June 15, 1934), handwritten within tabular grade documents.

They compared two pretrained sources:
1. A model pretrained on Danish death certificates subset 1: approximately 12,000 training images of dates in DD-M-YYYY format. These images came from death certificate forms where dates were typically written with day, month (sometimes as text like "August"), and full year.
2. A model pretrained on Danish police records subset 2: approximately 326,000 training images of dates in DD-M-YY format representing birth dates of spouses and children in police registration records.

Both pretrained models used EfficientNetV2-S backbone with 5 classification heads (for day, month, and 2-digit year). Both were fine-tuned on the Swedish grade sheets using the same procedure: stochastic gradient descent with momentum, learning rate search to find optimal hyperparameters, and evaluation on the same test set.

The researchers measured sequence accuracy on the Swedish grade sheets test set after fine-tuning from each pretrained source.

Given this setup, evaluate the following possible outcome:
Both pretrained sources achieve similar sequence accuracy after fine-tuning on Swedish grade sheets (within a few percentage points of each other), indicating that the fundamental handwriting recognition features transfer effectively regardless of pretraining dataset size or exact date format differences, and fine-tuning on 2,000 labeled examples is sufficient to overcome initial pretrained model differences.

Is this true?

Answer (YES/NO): YES